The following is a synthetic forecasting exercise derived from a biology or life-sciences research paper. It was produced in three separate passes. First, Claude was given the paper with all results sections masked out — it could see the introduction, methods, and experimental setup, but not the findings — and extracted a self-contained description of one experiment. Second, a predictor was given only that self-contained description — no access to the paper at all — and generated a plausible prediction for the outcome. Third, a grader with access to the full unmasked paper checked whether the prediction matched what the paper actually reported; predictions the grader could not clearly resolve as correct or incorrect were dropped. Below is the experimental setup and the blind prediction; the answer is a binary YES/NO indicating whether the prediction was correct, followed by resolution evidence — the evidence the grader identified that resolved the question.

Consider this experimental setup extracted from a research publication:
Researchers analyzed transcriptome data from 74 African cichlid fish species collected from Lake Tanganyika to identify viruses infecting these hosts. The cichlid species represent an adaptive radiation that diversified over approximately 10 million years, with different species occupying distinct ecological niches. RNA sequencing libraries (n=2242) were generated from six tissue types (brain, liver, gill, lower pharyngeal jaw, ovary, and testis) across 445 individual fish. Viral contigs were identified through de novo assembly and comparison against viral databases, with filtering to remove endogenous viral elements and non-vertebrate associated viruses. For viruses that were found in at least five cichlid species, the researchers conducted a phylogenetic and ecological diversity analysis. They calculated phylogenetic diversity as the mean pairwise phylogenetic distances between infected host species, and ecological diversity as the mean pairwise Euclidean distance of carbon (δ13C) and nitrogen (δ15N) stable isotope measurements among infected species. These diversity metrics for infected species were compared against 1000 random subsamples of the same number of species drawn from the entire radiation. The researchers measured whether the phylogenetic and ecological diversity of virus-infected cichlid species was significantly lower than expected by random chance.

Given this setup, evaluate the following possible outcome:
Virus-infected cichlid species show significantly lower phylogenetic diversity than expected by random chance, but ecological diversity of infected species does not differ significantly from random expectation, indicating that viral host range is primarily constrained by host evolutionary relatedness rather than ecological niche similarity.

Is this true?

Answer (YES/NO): NO